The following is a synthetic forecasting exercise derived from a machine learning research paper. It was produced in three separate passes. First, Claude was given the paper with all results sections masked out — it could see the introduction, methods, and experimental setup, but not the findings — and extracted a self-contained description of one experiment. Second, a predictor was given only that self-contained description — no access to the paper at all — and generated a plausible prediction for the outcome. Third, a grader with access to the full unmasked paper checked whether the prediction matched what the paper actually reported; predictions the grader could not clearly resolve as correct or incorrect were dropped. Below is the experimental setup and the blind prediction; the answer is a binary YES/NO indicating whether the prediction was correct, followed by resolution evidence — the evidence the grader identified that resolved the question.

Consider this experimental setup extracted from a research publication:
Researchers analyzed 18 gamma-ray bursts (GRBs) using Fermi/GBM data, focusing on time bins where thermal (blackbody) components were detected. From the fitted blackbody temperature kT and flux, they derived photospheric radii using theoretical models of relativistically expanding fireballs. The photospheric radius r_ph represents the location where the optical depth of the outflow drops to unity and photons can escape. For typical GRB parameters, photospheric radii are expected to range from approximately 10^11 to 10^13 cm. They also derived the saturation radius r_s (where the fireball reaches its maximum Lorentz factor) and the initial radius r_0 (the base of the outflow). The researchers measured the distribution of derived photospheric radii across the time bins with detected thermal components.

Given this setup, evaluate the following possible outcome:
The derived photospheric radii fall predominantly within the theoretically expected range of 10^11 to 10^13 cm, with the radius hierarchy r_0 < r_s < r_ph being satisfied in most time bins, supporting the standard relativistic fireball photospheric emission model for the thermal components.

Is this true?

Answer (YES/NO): NO